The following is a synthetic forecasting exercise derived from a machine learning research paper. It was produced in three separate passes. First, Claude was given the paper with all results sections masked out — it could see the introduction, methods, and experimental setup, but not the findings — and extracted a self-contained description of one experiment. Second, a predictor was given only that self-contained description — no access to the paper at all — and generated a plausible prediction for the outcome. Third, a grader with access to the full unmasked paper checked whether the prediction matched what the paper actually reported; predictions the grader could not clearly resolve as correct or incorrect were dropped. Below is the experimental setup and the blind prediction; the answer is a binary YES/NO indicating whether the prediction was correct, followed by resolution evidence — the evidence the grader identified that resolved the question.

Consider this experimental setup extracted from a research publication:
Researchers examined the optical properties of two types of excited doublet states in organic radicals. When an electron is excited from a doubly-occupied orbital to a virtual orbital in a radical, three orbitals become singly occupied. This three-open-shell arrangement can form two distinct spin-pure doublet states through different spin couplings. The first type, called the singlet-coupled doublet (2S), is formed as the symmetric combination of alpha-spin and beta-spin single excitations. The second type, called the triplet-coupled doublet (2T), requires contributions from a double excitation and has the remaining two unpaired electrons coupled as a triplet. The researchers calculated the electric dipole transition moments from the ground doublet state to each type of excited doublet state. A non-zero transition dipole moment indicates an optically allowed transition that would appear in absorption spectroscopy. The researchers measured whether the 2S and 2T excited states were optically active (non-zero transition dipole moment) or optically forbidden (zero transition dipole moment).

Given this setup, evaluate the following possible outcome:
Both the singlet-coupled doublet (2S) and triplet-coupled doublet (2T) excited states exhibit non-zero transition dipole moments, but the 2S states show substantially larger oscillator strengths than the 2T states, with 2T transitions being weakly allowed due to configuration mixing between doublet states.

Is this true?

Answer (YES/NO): NO